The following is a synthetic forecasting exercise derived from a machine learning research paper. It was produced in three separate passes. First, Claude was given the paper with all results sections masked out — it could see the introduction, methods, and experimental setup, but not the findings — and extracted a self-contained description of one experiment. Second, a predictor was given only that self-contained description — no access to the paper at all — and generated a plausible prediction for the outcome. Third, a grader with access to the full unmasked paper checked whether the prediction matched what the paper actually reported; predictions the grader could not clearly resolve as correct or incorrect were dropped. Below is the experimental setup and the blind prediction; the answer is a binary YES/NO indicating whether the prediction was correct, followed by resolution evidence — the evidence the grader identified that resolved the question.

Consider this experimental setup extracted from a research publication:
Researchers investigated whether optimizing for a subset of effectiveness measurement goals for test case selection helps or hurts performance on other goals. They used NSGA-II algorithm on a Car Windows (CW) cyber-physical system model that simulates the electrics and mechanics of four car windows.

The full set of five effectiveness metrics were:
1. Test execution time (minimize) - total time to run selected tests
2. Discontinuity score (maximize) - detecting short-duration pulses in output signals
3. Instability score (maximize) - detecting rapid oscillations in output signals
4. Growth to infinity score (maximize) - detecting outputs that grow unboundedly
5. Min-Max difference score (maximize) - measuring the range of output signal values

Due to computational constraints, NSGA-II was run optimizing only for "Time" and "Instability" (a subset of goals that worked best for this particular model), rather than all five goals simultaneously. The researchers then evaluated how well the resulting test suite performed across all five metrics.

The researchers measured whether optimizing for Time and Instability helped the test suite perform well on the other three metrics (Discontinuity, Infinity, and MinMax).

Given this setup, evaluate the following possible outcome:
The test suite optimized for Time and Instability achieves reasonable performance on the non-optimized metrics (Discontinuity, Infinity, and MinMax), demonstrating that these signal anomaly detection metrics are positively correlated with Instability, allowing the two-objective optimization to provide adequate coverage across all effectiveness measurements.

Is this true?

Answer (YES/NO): NO